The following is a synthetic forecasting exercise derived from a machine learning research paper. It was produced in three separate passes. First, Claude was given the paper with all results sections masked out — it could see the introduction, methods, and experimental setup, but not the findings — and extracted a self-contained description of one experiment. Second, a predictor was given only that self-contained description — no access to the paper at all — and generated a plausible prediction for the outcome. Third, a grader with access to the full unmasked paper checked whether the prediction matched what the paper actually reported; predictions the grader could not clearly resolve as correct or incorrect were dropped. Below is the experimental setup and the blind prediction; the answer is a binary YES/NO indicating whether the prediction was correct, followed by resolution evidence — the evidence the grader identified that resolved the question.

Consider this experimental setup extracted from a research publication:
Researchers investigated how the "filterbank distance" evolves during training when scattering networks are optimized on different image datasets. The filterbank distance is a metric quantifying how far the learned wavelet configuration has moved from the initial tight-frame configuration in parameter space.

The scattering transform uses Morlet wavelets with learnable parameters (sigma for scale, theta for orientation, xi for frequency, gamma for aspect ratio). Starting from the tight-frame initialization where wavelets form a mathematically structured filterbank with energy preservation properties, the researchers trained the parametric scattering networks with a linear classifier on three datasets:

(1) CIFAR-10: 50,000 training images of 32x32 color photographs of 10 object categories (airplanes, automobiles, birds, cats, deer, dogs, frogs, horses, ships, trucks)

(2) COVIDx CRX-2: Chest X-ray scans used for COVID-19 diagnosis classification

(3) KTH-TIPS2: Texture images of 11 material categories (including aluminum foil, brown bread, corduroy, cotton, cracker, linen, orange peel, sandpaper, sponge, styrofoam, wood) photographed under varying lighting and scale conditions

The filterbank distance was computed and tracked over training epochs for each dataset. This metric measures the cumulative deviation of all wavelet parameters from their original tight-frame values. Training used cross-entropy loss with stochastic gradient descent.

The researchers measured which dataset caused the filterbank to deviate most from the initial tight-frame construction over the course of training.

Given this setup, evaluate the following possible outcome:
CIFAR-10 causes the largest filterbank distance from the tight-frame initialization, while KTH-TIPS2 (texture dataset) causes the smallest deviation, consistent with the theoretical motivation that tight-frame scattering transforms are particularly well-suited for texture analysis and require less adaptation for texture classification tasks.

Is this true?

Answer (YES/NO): NO